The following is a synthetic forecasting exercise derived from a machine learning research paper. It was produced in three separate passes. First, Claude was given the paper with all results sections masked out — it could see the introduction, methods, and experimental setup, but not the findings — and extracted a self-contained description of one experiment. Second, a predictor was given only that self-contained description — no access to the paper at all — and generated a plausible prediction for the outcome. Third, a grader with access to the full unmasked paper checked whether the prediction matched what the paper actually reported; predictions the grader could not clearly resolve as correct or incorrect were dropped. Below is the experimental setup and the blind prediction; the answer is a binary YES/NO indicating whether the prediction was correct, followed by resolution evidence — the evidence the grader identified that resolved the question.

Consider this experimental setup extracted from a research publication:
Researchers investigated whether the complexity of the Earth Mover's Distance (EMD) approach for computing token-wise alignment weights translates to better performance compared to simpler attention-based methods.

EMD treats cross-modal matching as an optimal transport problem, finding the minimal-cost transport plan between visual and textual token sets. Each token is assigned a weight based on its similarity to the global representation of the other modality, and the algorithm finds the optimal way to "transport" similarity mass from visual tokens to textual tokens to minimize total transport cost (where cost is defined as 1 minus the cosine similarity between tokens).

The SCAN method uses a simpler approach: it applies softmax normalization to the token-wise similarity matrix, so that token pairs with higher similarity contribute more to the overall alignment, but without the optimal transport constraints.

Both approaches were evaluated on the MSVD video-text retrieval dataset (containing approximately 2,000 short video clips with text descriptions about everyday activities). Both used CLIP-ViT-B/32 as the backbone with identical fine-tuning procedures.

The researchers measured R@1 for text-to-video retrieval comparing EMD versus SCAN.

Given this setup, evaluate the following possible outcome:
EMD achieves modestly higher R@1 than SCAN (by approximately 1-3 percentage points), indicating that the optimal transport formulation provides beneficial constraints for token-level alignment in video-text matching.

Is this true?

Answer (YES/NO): YES